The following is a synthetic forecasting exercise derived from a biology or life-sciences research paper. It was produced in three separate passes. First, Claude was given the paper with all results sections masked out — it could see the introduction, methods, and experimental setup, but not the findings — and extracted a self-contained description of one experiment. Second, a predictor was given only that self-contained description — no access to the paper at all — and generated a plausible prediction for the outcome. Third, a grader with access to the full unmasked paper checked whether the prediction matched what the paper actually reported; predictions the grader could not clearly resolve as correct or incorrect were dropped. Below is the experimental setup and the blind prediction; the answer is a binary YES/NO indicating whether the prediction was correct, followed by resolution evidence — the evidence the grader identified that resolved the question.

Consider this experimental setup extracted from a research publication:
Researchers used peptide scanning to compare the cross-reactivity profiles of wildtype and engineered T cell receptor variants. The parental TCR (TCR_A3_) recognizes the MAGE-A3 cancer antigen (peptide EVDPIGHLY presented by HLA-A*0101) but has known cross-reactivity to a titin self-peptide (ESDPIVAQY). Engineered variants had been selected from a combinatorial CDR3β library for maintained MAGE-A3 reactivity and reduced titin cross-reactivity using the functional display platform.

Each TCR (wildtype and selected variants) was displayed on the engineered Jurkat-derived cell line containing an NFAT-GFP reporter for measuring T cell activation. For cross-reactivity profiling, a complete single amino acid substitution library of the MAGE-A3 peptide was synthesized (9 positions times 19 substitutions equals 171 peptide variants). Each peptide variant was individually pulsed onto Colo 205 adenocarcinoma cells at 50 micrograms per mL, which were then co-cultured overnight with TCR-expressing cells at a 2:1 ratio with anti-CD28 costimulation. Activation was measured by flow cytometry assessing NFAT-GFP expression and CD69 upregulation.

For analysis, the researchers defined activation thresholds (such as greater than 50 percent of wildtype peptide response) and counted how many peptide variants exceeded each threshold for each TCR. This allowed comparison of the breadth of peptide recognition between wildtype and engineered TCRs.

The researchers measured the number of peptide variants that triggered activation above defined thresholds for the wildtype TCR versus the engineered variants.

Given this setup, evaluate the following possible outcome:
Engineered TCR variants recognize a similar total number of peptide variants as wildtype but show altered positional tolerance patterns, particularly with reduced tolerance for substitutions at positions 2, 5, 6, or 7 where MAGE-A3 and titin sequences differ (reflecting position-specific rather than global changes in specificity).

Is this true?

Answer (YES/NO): NO